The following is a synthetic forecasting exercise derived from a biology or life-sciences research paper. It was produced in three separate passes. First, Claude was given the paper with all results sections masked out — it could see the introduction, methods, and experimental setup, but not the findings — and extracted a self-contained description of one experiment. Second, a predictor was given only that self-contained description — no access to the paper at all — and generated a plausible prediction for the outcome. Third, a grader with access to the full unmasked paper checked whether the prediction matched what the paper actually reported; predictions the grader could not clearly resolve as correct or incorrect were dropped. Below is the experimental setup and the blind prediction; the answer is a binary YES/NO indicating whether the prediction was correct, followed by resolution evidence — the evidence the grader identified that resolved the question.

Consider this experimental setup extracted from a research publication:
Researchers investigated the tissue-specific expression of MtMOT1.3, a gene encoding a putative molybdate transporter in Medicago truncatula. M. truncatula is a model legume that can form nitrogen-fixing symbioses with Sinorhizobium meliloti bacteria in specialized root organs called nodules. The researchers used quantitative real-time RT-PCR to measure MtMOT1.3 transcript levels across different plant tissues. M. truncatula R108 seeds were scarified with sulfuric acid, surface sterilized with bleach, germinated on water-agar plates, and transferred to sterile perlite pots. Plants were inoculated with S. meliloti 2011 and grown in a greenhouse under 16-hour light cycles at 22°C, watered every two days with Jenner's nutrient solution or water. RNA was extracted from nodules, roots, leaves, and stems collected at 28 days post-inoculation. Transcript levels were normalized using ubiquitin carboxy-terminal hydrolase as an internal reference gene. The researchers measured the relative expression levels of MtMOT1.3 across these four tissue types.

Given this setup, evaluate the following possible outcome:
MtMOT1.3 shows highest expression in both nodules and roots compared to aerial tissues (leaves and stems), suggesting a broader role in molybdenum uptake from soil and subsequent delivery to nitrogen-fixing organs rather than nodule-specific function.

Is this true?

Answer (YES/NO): NO